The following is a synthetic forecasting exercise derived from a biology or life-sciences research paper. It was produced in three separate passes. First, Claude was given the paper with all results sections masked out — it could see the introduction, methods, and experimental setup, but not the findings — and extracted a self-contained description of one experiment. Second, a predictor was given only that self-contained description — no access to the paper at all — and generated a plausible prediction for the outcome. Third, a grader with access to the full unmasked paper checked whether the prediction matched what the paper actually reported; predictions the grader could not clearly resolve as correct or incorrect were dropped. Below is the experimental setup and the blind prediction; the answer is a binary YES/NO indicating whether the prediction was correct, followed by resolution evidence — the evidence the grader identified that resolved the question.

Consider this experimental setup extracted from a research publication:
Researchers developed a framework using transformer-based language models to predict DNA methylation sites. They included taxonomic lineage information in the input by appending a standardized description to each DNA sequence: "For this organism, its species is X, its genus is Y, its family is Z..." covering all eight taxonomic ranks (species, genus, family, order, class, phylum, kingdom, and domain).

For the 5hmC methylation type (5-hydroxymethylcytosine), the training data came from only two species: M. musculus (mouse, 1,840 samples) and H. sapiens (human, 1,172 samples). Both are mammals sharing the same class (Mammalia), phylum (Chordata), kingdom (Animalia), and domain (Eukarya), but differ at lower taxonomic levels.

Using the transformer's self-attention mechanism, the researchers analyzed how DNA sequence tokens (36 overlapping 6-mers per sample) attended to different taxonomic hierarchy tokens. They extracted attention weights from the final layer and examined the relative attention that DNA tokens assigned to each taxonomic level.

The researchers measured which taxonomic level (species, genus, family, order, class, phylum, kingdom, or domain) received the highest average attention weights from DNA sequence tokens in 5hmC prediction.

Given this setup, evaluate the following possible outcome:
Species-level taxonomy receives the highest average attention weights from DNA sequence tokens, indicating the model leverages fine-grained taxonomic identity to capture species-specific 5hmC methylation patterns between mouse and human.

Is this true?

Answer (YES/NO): NO